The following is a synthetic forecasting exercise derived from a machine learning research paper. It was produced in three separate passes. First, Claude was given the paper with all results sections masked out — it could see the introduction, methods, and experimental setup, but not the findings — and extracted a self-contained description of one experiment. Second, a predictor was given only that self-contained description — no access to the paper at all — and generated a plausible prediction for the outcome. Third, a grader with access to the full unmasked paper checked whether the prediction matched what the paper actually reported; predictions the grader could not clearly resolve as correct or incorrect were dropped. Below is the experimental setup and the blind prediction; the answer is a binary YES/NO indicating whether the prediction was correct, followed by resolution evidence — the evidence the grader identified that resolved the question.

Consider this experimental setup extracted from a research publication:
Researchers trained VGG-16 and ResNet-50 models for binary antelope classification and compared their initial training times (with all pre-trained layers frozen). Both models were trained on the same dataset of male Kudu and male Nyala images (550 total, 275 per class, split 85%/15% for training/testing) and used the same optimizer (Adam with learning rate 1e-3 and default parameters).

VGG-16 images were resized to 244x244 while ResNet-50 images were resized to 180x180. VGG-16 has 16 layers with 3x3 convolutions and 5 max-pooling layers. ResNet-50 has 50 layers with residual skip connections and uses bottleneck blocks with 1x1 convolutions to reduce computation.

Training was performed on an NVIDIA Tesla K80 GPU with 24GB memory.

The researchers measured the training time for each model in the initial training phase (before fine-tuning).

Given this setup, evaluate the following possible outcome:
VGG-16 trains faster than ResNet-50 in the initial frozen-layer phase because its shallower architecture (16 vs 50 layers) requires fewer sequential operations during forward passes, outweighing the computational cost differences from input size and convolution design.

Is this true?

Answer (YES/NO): YES